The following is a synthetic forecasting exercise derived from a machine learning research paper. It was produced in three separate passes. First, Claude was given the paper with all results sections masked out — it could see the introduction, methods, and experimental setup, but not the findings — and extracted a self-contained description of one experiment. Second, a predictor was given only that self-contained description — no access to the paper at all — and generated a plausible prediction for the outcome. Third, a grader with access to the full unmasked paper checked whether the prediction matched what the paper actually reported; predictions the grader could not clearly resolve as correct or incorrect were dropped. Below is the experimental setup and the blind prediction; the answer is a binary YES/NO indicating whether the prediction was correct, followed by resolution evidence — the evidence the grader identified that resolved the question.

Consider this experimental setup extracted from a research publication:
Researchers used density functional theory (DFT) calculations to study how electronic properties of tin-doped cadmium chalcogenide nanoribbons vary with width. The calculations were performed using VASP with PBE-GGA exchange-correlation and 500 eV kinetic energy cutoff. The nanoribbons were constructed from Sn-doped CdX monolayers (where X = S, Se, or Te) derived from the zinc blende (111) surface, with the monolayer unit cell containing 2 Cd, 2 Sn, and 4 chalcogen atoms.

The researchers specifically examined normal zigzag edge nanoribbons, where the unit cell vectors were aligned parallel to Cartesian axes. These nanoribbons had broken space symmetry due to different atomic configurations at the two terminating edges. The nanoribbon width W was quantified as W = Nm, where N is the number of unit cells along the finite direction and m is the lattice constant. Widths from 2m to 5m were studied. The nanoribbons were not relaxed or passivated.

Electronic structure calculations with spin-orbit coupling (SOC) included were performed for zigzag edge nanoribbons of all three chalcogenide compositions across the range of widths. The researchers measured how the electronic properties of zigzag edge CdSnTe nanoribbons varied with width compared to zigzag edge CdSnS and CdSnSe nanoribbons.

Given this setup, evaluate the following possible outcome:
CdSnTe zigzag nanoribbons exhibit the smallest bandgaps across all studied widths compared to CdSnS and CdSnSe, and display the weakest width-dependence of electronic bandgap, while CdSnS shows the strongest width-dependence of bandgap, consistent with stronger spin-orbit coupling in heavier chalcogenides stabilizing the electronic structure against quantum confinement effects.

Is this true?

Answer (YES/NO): NO